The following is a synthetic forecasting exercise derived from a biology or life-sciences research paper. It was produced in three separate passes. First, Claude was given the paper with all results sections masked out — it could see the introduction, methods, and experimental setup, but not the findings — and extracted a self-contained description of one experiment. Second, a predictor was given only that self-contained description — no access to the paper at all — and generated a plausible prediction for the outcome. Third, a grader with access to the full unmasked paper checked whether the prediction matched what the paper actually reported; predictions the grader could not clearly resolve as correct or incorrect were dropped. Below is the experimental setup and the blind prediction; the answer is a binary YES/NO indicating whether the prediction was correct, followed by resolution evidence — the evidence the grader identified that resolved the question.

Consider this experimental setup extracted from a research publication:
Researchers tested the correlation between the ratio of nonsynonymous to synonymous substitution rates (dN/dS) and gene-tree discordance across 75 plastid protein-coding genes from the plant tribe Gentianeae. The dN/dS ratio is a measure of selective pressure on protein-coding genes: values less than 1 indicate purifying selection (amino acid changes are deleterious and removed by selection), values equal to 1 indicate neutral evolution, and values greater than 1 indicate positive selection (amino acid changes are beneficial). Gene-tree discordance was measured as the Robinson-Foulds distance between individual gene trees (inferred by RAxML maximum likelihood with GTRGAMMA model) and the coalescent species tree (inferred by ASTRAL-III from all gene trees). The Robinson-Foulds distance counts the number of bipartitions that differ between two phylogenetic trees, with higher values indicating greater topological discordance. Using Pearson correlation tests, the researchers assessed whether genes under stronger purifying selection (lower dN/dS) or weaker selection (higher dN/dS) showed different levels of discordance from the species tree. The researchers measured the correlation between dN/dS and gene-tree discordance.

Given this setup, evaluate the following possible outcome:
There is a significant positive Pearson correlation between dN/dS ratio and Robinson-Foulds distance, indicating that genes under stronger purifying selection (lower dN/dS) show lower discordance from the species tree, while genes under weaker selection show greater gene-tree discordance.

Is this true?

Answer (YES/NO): NO